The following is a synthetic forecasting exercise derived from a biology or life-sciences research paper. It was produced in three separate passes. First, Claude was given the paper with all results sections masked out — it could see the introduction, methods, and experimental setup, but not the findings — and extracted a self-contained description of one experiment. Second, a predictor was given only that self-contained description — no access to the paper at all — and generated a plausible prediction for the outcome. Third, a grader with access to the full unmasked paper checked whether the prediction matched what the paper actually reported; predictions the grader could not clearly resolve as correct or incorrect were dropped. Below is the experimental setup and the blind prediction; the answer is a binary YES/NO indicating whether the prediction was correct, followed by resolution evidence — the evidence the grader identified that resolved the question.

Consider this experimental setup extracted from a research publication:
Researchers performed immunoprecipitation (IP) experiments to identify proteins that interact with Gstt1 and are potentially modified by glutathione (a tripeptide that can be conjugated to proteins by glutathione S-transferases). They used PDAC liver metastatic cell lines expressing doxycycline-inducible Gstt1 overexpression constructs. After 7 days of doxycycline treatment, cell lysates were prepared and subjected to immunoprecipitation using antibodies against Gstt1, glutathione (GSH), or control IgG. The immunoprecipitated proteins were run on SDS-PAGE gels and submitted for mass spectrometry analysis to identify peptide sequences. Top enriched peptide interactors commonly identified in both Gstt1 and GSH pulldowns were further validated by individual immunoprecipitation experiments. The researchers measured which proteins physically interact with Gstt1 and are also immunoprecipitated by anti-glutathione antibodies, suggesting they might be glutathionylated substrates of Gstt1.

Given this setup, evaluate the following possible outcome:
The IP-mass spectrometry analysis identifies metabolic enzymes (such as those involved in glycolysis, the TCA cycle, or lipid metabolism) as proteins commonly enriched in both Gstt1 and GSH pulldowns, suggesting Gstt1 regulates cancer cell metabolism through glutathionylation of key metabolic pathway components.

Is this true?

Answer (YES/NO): NO